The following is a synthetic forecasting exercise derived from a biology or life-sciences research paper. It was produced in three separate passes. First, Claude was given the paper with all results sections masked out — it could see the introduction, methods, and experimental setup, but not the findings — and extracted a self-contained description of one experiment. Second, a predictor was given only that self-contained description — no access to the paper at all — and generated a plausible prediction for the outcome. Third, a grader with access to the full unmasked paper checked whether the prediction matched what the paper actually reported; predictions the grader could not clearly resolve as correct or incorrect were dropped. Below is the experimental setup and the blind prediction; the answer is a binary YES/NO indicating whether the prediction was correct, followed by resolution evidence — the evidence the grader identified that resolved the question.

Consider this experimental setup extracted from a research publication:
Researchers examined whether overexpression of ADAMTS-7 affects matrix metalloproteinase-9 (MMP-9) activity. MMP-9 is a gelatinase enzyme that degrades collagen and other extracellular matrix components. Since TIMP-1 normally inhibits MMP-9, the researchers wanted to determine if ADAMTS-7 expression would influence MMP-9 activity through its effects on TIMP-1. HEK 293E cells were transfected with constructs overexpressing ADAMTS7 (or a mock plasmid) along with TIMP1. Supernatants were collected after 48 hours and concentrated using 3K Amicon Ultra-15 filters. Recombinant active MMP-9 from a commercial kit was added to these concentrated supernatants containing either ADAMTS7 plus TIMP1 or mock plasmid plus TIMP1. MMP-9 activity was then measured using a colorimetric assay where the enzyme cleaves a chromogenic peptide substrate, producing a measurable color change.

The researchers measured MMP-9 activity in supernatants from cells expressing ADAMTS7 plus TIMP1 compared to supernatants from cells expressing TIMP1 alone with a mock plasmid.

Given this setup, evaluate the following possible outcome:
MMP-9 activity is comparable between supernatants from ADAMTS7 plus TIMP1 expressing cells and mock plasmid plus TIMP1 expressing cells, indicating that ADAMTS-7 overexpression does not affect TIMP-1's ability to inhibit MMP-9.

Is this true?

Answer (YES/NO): NO